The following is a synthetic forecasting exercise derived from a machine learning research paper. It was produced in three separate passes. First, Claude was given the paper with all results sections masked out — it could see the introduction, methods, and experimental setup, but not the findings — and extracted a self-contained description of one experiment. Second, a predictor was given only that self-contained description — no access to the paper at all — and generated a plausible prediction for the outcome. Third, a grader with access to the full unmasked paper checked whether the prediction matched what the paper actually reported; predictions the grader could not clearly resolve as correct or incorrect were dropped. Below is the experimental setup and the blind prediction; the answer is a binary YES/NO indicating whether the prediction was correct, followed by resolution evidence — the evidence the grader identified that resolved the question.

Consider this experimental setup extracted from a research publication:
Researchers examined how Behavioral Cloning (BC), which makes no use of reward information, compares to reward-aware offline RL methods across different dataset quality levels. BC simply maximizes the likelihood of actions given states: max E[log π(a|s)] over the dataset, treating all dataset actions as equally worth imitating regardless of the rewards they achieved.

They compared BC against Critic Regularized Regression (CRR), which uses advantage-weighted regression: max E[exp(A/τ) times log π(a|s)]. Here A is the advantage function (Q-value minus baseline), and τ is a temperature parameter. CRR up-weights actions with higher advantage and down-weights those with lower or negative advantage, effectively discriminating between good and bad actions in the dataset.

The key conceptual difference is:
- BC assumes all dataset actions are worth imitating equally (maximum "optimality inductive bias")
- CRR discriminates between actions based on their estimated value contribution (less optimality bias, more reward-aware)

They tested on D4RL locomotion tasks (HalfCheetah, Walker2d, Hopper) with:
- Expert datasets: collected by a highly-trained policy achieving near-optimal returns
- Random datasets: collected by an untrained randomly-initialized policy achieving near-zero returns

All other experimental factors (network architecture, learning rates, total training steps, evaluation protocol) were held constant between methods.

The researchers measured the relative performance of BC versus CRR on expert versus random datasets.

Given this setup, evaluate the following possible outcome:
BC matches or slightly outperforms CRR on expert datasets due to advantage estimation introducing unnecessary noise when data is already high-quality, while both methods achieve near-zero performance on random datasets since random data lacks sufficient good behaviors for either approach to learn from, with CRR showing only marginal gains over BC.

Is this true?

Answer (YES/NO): NO